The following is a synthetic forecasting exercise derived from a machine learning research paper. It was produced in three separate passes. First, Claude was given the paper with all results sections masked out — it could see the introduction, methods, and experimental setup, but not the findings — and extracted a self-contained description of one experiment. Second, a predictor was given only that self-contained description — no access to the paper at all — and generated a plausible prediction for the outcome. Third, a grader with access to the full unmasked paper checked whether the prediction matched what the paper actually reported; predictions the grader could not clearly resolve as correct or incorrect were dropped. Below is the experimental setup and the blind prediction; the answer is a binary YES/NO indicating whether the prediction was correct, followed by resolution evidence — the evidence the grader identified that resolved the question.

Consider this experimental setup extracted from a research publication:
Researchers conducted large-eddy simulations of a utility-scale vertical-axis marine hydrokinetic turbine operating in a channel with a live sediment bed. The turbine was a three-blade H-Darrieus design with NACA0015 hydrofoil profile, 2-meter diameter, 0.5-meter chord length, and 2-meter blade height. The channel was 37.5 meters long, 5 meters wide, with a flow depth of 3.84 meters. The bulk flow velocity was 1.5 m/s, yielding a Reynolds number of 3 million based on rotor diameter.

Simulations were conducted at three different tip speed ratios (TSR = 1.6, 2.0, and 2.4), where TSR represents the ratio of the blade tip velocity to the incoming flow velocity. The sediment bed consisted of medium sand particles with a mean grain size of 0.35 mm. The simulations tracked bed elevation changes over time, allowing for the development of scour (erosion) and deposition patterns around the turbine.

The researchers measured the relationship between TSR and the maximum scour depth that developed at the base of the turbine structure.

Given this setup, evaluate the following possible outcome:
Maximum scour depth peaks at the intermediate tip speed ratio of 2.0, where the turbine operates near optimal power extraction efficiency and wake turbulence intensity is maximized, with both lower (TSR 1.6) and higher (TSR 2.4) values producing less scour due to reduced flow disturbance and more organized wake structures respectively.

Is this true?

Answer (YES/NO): NO